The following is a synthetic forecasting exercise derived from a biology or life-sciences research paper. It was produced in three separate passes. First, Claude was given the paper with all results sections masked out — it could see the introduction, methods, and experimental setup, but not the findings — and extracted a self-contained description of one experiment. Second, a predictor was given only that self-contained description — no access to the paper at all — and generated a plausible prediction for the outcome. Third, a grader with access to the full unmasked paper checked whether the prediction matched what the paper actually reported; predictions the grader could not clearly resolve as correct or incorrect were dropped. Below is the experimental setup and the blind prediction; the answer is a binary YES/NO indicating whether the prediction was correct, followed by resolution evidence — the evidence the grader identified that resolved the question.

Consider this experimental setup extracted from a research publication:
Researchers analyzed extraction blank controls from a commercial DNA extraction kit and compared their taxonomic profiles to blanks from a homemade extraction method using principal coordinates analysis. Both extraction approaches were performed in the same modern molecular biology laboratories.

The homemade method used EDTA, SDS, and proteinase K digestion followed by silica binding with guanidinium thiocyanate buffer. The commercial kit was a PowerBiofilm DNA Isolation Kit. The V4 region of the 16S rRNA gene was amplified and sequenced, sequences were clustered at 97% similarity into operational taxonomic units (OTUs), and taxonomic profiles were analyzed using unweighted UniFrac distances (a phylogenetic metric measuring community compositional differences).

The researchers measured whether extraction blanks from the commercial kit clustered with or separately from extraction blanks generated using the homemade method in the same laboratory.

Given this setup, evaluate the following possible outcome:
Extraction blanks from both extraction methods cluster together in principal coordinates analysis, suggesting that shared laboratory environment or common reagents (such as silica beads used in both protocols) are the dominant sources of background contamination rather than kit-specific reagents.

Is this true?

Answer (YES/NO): NO